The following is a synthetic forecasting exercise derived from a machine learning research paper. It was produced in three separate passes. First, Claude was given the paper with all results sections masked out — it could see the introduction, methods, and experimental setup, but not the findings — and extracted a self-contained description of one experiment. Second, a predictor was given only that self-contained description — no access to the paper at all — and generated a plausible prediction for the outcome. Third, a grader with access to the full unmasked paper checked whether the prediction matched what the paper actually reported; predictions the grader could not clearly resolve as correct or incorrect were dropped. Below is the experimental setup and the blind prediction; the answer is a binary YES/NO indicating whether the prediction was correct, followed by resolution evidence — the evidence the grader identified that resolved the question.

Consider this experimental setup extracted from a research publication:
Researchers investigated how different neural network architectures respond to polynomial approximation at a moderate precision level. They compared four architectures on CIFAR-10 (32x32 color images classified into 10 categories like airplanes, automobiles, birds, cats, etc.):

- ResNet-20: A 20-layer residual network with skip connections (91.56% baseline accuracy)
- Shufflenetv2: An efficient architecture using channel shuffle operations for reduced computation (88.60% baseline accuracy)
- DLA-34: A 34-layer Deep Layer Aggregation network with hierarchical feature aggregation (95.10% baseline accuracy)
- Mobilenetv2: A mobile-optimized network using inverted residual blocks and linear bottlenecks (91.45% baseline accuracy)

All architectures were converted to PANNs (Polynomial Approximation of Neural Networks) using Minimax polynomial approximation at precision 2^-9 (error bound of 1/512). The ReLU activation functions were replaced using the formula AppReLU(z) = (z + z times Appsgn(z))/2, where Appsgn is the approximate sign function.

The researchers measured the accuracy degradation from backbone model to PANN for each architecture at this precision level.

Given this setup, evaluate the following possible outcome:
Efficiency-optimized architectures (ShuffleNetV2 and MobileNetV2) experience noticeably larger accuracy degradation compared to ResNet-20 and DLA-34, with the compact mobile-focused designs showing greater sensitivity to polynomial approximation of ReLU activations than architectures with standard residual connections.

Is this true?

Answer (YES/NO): NO